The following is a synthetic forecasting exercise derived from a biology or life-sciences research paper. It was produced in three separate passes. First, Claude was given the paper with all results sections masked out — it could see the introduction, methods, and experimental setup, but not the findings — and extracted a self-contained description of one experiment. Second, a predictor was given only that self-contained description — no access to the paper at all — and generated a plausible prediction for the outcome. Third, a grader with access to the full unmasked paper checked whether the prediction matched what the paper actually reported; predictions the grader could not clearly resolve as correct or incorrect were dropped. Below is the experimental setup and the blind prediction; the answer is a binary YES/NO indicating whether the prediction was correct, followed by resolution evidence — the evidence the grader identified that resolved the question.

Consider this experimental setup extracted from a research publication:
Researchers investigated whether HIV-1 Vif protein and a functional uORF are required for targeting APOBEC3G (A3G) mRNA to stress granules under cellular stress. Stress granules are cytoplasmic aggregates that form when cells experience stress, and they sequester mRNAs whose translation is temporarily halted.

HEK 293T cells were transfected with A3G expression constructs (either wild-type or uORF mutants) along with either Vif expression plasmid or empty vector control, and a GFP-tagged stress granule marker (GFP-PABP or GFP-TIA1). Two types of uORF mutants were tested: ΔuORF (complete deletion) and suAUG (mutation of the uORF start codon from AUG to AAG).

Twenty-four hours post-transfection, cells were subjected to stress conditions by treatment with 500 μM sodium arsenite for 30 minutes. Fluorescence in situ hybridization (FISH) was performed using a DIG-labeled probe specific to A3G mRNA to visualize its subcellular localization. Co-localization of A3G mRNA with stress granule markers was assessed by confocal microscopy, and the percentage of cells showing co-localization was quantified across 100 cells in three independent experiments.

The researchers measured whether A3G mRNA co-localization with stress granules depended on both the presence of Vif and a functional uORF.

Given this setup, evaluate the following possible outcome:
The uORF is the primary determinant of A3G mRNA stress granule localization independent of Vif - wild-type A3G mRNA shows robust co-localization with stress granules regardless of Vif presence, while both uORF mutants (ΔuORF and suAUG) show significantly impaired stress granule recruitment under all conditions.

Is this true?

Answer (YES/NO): NO